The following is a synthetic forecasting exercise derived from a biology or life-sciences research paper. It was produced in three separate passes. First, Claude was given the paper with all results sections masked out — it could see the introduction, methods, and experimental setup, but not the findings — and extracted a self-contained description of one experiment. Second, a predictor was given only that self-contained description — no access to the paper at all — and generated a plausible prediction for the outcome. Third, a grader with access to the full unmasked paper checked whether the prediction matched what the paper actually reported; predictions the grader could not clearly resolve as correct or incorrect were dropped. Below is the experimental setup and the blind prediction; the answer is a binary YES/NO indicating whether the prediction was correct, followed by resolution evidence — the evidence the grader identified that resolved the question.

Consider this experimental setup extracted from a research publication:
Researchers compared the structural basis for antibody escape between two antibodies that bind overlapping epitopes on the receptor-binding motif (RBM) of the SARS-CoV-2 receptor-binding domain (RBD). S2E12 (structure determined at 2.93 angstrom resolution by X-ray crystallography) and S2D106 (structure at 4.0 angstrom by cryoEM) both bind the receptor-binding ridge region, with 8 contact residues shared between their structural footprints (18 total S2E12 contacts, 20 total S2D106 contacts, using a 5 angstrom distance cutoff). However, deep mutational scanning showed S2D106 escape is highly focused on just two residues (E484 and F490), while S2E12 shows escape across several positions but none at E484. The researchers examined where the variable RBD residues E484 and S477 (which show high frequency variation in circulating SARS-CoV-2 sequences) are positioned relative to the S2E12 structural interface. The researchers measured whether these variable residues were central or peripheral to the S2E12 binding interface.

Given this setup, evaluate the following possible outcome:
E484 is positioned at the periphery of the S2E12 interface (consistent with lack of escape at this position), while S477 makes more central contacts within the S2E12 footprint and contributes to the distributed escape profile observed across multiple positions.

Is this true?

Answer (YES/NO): NO